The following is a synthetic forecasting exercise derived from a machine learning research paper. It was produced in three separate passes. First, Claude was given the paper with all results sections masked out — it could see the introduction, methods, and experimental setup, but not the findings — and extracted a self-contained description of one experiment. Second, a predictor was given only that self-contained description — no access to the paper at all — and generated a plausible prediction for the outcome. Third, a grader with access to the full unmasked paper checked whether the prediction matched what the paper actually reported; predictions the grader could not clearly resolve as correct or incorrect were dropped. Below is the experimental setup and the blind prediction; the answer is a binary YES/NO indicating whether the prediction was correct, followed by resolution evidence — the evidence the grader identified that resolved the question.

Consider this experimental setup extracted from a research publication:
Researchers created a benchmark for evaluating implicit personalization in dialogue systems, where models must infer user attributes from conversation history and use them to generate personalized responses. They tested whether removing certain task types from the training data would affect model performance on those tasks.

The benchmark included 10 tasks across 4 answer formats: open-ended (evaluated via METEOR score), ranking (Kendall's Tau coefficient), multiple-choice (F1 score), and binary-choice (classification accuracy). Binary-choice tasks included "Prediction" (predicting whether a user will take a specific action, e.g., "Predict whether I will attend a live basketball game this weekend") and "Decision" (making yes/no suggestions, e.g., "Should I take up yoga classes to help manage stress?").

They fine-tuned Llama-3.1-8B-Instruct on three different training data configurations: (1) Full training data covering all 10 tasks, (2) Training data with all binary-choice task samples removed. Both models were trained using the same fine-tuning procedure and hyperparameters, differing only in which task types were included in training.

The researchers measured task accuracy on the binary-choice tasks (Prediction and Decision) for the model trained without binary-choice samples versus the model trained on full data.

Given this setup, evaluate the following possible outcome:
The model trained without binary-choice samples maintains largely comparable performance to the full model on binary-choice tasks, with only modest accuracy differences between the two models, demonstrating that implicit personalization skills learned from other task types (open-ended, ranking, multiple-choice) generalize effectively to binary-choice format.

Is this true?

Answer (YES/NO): NO